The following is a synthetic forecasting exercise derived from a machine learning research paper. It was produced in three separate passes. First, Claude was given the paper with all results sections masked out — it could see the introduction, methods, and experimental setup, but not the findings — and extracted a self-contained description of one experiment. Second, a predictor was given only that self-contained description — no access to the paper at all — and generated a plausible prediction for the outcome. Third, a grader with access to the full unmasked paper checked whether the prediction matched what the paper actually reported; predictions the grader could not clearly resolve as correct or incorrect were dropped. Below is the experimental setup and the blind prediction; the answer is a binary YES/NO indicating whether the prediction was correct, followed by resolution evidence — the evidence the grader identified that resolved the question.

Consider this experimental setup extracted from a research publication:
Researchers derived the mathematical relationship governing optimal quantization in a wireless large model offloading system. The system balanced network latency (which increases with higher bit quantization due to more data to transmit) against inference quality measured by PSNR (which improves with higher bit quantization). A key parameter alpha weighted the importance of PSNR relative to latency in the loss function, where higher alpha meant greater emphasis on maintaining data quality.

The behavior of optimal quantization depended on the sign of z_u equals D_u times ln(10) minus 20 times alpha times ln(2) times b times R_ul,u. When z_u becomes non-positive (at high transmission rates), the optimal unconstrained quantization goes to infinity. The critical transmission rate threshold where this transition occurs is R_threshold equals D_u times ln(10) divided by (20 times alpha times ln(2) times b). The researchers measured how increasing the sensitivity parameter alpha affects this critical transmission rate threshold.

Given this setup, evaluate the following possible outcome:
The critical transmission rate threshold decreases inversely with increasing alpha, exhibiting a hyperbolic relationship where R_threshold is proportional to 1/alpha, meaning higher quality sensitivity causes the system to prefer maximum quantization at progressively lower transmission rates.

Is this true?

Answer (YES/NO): YES